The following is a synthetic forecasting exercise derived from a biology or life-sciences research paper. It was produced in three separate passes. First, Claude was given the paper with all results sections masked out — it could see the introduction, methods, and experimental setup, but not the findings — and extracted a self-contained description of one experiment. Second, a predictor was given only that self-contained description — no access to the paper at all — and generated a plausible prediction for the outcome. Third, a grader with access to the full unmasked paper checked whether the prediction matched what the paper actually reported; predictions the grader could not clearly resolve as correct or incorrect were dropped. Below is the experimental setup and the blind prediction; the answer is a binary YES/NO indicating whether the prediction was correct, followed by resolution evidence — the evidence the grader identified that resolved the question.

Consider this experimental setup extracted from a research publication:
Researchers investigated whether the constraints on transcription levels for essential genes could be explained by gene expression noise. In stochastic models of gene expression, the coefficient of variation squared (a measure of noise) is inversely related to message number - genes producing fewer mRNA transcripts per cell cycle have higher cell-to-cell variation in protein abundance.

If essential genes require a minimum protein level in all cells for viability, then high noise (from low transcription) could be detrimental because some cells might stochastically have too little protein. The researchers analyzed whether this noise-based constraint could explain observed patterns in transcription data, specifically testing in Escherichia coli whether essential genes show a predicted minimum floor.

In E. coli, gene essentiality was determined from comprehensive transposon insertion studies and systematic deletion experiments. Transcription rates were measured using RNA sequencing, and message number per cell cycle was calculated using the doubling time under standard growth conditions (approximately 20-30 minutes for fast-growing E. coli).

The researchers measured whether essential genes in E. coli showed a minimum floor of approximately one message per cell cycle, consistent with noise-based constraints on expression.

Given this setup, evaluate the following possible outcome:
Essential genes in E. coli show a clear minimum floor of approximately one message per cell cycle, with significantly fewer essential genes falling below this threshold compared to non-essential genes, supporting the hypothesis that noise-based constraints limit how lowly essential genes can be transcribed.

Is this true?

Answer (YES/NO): YES